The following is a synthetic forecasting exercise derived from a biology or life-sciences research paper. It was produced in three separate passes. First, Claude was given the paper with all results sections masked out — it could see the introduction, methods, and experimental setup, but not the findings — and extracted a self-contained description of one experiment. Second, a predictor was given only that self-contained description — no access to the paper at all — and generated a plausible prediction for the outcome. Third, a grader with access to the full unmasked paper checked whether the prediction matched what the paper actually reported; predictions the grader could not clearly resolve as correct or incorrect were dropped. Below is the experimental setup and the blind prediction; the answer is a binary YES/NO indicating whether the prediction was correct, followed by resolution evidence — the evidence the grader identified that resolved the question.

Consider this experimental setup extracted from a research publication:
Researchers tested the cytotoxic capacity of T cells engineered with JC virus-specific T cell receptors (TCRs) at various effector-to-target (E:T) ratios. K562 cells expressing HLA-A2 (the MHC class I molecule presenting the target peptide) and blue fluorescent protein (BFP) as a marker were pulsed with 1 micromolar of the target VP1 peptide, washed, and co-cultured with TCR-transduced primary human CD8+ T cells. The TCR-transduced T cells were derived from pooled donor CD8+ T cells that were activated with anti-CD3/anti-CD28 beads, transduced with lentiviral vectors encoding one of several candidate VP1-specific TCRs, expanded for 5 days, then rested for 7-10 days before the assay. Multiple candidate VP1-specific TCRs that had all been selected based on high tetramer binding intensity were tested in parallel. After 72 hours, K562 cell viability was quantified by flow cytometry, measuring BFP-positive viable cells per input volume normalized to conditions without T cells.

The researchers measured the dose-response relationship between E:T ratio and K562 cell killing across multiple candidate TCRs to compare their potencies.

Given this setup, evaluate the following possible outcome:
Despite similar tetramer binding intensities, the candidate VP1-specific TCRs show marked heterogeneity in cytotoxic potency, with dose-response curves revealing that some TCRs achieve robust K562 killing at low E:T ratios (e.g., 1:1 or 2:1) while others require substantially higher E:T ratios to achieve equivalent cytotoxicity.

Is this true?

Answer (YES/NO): YES